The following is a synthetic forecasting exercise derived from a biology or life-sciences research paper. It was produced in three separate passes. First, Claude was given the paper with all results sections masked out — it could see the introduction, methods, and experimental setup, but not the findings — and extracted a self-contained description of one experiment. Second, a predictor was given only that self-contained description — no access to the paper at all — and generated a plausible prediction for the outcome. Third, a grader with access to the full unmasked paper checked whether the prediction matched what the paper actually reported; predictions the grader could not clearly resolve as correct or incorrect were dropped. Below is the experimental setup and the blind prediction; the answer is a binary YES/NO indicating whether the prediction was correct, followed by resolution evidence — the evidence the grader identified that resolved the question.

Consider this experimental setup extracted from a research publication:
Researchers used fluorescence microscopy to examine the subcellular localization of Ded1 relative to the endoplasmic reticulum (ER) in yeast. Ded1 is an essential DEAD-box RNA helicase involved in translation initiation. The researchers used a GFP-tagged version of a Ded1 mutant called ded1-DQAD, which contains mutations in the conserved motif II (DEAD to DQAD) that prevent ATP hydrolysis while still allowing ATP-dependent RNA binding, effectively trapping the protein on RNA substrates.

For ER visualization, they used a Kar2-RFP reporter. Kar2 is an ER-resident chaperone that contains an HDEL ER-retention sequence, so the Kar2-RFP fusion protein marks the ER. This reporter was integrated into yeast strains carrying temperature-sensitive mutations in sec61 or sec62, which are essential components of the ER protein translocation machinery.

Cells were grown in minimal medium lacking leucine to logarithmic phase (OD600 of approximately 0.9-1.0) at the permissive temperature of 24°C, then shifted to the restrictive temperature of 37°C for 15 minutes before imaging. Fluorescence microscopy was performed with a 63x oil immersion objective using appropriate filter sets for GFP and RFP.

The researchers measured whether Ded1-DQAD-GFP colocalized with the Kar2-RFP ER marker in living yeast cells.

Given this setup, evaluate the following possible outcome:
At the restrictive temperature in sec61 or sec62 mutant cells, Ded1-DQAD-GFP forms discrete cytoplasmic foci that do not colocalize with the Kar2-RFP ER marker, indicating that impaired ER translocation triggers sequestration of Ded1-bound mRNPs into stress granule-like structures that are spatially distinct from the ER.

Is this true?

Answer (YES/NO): NO